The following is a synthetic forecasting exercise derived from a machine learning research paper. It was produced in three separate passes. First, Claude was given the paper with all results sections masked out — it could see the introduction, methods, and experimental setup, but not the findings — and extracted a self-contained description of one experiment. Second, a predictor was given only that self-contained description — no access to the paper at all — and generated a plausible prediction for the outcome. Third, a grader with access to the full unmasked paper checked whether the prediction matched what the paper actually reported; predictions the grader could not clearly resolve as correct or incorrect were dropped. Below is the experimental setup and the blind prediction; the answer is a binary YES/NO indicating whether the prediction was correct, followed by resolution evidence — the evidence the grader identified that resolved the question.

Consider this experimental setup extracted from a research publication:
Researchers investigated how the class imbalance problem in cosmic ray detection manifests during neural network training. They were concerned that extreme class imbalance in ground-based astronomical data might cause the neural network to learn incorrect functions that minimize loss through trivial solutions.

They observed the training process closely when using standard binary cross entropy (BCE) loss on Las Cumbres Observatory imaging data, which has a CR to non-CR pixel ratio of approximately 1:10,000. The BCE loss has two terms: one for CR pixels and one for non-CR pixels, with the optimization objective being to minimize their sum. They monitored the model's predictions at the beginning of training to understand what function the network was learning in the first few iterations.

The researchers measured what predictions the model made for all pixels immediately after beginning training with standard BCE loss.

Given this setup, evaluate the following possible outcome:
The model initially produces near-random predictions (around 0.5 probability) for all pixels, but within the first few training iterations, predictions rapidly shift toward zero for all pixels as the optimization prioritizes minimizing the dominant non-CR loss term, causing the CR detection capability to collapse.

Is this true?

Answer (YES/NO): NO